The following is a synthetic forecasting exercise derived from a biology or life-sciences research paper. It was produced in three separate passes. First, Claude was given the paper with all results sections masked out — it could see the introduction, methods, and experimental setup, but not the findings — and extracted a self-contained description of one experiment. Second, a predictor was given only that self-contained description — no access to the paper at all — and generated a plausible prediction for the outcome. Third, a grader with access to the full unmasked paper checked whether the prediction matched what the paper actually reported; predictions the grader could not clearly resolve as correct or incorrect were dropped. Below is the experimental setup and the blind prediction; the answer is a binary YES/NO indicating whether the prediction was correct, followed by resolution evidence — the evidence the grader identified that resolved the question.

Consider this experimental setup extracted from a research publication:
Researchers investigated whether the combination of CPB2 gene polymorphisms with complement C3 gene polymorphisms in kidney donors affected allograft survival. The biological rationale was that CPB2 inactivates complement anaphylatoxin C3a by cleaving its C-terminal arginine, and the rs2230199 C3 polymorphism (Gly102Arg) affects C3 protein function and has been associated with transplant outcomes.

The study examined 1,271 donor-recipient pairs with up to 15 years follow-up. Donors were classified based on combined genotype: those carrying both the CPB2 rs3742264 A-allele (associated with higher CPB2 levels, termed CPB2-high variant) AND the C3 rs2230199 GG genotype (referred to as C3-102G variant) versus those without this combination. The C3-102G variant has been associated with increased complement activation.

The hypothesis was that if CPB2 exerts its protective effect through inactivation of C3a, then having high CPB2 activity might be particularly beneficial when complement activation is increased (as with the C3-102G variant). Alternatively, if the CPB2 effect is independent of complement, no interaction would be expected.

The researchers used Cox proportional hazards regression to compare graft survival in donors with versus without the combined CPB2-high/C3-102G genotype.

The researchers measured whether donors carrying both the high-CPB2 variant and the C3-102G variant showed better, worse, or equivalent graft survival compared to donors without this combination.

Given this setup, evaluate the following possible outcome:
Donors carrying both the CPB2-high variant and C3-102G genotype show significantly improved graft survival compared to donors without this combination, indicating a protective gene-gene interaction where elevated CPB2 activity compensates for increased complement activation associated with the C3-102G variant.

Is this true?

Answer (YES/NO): NO